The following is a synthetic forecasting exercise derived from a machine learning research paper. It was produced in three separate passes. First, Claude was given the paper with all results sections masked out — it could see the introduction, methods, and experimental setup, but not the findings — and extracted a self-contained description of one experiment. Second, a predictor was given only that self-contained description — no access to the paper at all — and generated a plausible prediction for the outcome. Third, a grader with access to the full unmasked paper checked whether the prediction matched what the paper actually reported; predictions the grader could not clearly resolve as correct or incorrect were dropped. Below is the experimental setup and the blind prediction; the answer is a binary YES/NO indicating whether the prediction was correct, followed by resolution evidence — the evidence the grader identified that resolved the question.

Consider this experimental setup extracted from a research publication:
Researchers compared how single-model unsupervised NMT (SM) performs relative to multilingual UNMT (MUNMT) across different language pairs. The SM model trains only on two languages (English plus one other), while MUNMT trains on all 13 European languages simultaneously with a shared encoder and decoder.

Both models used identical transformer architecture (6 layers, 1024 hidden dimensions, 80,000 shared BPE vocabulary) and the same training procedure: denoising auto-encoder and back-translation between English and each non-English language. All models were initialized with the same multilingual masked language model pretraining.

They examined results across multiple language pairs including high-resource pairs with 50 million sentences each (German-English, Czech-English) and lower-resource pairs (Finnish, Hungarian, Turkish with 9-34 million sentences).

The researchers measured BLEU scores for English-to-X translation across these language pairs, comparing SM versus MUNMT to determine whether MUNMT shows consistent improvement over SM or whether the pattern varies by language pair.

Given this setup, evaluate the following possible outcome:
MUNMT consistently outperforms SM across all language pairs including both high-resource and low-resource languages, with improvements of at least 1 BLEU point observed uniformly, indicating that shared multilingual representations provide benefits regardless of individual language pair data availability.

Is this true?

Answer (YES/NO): NO